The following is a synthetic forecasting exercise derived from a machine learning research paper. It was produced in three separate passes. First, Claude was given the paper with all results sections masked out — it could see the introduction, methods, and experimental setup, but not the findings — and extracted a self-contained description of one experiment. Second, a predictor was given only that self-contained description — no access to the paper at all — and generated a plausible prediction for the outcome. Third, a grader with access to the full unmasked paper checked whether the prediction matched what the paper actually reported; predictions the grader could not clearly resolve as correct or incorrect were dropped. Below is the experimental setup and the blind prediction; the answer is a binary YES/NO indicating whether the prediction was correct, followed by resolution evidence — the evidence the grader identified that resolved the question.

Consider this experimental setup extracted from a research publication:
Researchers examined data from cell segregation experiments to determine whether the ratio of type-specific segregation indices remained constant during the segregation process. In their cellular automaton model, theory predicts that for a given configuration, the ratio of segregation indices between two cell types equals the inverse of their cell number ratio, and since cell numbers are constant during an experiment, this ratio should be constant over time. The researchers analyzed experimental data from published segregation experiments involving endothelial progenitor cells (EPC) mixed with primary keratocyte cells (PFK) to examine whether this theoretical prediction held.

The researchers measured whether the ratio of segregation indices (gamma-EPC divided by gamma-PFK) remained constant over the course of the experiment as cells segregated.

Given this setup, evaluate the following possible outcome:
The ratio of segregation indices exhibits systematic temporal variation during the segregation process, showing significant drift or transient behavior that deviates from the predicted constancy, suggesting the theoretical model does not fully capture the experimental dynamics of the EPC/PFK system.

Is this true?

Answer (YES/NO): NO